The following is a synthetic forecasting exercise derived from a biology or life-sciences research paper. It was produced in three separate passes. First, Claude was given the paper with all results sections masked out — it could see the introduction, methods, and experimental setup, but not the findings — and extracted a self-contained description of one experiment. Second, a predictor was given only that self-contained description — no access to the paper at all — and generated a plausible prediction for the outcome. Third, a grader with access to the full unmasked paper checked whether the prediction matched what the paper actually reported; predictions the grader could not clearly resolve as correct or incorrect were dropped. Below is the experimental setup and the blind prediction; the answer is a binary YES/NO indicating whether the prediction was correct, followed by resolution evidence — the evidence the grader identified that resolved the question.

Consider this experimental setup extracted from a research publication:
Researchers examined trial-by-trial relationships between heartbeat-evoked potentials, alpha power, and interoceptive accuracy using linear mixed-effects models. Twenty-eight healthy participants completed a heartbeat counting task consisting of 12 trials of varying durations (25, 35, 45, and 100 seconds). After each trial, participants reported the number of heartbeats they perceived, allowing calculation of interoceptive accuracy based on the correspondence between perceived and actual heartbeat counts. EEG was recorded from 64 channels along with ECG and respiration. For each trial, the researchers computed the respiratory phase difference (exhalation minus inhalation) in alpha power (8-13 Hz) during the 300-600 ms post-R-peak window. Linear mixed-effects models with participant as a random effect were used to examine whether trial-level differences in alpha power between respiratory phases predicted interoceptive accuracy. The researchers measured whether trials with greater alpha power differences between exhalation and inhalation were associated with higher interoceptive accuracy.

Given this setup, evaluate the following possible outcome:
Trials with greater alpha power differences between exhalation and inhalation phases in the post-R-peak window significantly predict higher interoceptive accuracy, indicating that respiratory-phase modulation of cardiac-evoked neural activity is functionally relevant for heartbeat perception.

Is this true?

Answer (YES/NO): NO